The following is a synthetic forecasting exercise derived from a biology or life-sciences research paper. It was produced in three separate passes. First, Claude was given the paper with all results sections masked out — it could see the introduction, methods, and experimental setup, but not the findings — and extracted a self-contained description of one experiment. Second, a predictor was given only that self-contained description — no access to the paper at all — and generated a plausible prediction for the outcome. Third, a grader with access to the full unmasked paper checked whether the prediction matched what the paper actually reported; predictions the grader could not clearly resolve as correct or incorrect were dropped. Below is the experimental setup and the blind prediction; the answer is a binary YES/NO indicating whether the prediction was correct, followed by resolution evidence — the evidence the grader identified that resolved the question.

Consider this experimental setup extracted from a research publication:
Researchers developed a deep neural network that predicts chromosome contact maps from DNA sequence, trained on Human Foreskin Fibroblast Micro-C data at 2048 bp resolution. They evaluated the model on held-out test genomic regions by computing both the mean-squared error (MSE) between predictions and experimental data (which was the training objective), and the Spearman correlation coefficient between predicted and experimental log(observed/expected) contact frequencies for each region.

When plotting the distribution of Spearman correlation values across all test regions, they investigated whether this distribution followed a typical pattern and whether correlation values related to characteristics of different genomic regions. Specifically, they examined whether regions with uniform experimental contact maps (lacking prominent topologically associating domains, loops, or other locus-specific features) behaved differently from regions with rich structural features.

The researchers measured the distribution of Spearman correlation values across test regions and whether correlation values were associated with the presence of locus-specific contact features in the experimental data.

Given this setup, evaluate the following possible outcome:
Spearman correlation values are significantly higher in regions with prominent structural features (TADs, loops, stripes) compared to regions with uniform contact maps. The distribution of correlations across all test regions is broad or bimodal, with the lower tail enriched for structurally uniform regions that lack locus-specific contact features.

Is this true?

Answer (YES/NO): YES